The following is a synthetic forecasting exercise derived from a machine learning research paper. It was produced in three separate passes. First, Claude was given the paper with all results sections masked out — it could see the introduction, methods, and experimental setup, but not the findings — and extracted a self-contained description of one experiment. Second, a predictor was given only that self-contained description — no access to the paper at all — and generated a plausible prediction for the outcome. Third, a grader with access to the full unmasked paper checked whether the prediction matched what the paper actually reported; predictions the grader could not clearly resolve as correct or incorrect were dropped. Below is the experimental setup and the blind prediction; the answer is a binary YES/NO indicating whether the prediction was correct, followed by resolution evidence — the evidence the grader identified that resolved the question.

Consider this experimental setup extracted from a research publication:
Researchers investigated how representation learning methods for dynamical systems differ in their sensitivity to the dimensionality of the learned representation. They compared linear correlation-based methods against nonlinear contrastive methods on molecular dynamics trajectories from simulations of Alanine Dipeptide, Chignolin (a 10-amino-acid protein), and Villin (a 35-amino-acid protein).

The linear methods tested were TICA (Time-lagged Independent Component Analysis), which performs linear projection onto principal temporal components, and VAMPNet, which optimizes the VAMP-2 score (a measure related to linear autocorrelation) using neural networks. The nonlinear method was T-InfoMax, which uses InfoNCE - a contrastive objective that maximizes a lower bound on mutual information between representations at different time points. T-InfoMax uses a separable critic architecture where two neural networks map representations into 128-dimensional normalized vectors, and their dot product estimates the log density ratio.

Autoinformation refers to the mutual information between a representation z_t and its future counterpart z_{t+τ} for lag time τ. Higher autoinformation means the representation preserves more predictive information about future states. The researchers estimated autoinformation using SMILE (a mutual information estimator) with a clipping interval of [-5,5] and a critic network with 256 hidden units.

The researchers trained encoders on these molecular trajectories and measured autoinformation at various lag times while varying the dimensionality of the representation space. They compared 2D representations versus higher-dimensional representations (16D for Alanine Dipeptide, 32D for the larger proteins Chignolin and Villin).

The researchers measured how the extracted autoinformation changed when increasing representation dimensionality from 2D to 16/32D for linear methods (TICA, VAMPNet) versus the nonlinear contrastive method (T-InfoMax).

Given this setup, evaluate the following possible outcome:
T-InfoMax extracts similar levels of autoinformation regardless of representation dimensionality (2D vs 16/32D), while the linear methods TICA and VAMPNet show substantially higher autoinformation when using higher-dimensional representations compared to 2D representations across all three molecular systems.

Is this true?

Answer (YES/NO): YES